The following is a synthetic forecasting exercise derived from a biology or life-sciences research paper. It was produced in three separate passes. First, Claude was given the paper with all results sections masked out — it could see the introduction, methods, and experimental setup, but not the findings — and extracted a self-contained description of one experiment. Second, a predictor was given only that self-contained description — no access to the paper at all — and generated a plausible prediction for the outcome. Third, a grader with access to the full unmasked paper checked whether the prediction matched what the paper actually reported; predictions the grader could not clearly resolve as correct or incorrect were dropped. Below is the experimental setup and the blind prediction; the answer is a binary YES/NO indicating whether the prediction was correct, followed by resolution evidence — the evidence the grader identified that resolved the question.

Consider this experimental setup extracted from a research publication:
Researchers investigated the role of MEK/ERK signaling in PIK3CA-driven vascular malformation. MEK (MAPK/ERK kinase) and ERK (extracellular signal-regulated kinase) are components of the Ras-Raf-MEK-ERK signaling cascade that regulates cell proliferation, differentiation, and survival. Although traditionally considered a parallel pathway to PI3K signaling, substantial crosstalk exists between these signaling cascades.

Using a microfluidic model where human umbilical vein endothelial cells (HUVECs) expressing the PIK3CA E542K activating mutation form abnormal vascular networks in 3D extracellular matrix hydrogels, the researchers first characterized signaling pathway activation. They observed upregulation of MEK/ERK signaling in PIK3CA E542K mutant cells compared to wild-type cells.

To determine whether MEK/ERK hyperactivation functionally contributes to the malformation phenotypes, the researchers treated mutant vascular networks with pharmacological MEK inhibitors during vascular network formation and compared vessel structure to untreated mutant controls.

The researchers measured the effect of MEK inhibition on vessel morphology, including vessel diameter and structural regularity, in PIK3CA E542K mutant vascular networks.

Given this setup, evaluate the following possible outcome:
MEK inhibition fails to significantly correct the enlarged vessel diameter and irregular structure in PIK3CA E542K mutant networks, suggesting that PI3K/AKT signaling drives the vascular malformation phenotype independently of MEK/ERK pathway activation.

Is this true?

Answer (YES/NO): NO